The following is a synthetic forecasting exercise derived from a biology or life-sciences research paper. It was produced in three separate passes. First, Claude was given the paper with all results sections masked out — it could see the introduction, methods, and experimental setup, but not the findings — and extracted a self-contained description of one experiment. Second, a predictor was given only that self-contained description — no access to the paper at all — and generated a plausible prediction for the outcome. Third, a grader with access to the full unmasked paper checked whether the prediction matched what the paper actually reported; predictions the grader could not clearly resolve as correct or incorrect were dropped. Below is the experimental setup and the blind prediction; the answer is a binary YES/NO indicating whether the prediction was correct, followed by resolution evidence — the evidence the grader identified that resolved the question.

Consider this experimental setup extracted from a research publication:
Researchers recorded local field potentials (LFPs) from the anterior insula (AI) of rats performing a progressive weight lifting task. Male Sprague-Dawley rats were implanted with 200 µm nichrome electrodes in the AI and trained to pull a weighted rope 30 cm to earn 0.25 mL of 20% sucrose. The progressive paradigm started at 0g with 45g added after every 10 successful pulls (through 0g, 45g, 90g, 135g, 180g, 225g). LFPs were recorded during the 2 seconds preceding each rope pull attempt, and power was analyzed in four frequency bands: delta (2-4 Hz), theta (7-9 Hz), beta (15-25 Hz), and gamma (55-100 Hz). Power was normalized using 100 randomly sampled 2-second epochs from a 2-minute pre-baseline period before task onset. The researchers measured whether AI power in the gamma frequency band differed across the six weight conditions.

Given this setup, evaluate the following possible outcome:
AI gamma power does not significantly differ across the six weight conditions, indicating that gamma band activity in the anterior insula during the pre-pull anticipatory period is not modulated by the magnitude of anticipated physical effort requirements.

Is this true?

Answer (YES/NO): NO